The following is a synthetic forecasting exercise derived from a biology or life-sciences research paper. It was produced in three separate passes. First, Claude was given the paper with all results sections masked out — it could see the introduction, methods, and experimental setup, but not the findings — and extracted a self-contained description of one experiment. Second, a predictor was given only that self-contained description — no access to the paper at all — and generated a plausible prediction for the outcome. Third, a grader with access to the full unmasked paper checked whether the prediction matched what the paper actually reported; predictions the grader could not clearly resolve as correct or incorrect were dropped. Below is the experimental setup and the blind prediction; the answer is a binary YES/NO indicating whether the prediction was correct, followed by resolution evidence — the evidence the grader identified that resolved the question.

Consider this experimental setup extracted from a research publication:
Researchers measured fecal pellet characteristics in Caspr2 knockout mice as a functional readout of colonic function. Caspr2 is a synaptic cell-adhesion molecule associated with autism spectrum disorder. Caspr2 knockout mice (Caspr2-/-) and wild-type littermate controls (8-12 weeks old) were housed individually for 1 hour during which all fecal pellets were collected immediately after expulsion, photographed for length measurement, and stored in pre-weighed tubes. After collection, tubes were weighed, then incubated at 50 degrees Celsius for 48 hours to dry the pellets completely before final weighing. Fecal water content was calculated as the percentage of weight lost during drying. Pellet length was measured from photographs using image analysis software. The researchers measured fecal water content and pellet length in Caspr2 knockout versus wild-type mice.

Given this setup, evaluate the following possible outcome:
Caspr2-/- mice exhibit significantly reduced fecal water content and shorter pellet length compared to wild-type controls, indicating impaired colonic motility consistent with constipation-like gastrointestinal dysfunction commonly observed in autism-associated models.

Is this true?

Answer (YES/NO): NO